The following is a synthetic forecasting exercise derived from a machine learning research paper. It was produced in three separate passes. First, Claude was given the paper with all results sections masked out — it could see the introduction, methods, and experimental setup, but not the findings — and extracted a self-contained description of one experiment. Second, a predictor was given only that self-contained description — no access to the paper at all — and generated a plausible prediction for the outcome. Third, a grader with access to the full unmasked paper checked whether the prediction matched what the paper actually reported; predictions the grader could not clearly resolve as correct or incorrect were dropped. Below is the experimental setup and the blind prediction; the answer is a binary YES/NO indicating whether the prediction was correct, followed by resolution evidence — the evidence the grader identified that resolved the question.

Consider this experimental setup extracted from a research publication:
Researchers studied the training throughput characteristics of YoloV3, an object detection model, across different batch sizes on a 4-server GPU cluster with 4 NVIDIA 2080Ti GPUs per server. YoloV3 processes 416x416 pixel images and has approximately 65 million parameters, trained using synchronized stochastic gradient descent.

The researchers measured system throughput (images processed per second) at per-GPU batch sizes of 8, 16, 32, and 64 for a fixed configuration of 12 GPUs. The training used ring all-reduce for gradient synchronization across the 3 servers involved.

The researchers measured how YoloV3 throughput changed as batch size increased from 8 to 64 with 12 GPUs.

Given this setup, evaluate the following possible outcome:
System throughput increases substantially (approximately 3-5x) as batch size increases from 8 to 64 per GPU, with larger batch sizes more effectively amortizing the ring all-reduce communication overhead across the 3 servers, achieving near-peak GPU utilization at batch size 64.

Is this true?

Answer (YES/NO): NO